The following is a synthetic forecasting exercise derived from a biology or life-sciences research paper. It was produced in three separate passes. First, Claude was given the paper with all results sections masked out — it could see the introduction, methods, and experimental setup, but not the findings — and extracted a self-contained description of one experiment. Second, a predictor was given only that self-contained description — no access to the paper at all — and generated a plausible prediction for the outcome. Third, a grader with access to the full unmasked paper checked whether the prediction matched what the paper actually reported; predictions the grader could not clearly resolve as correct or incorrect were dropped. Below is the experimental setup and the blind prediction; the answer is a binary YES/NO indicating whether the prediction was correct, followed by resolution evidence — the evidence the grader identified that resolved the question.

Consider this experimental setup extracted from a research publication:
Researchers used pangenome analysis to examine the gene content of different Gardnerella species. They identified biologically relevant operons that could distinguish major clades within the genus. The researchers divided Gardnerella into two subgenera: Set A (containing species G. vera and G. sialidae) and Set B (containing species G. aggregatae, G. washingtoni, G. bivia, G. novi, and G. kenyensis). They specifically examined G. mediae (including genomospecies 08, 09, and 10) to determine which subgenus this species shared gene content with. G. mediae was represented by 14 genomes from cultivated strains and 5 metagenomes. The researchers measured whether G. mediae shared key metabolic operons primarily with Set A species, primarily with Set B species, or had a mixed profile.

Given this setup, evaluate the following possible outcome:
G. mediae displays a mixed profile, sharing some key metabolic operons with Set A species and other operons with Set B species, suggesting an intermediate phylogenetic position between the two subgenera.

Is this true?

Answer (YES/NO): YES